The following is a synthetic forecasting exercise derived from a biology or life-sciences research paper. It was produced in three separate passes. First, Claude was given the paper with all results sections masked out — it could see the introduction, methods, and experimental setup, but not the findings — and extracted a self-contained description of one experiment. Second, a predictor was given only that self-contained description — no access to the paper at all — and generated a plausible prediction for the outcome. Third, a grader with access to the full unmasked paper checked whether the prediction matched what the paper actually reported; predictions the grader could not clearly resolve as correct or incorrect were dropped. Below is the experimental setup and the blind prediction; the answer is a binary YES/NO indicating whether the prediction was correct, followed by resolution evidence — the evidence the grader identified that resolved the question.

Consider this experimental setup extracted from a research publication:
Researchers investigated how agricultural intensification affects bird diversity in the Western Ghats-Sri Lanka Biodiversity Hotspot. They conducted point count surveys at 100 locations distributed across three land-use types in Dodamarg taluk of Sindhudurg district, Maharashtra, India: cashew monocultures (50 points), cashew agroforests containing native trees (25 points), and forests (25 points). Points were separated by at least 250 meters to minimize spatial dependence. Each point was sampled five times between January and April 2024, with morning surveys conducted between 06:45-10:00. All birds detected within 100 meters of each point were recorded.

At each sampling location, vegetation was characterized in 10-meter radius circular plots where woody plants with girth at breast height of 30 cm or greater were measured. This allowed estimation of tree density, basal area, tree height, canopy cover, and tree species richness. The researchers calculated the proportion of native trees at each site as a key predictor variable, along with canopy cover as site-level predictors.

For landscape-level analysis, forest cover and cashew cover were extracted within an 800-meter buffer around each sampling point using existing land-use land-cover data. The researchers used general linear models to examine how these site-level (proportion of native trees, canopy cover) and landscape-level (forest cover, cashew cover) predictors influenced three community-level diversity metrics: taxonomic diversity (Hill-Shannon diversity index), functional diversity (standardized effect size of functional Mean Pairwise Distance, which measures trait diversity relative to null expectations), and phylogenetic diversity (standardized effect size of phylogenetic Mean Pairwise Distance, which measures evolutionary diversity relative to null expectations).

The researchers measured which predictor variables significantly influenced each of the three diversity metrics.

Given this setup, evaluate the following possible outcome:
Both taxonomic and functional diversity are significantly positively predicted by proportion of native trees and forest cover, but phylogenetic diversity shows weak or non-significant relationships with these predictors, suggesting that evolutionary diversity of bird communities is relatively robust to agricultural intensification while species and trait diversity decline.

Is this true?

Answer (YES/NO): NO